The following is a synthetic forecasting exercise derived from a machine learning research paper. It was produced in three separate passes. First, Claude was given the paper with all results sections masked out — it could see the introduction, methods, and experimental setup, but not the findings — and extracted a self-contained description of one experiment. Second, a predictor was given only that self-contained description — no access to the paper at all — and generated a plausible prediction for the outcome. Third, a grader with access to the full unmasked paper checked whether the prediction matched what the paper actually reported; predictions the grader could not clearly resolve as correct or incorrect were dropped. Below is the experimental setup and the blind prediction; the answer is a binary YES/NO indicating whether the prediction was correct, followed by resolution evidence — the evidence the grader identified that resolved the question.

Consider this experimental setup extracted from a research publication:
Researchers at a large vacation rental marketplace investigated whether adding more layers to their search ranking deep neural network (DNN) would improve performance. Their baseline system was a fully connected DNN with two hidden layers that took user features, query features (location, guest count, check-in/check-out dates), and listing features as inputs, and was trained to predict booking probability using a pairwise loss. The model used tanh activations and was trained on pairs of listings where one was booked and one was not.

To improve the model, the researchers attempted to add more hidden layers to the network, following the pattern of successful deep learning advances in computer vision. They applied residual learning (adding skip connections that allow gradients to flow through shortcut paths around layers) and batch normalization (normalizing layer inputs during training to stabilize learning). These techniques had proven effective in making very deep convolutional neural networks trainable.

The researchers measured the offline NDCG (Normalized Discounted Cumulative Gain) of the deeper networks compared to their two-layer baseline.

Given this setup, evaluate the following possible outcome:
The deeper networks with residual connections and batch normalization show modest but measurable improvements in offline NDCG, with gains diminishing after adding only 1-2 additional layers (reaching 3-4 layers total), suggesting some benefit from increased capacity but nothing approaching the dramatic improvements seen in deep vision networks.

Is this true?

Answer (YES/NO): NO